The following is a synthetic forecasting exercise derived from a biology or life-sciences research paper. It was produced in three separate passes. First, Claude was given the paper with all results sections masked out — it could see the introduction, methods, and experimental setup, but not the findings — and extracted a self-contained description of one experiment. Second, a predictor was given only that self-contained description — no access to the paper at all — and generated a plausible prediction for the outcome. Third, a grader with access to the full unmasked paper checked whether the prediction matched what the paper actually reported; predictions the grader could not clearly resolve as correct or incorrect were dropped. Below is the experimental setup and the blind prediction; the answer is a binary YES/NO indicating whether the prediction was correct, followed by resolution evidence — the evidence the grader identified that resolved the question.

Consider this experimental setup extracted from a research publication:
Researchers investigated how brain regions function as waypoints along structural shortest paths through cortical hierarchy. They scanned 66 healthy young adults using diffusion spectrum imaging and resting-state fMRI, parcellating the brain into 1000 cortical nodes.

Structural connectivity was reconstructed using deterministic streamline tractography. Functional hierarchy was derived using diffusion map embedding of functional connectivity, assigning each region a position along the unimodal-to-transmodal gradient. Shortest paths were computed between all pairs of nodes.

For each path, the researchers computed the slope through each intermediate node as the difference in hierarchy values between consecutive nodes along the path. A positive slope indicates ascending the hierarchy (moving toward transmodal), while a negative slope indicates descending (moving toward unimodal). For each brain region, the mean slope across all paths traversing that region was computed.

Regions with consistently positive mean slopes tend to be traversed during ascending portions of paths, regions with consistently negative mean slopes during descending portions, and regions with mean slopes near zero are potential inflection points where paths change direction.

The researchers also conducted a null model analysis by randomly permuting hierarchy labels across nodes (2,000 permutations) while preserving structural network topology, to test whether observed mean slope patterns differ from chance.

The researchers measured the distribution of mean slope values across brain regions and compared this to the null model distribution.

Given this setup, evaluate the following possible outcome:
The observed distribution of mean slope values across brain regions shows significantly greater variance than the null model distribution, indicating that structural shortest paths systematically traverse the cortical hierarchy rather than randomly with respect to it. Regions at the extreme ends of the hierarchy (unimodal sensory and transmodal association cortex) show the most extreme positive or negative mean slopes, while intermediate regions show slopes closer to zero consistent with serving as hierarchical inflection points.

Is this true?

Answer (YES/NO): NO